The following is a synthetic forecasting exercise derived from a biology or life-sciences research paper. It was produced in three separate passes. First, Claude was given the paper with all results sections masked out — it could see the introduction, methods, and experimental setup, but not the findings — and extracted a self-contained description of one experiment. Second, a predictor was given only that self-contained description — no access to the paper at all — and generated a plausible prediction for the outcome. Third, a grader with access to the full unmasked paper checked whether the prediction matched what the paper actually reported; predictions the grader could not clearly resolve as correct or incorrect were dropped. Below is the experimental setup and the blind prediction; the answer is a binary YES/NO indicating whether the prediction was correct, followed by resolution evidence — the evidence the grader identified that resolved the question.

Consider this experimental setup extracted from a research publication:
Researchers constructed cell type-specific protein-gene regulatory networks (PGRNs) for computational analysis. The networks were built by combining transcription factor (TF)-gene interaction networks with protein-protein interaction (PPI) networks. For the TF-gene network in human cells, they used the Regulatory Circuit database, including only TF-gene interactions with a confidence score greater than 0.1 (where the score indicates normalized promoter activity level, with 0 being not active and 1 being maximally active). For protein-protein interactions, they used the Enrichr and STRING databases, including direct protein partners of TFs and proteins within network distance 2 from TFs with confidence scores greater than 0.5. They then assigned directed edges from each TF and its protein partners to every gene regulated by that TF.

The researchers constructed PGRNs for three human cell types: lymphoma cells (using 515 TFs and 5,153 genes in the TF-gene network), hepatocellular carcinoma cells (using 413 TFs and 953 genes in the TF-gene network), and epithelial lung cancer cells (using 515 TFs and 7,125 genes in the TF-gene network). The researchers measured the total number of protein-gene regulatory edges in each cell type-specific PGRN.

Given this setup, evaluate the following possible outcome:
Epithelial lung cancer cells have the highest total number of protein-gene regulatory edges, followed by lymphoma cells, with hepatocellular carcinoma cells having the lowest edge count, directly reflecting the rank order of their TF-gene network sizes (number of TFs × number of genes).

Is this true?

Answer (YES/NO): YES